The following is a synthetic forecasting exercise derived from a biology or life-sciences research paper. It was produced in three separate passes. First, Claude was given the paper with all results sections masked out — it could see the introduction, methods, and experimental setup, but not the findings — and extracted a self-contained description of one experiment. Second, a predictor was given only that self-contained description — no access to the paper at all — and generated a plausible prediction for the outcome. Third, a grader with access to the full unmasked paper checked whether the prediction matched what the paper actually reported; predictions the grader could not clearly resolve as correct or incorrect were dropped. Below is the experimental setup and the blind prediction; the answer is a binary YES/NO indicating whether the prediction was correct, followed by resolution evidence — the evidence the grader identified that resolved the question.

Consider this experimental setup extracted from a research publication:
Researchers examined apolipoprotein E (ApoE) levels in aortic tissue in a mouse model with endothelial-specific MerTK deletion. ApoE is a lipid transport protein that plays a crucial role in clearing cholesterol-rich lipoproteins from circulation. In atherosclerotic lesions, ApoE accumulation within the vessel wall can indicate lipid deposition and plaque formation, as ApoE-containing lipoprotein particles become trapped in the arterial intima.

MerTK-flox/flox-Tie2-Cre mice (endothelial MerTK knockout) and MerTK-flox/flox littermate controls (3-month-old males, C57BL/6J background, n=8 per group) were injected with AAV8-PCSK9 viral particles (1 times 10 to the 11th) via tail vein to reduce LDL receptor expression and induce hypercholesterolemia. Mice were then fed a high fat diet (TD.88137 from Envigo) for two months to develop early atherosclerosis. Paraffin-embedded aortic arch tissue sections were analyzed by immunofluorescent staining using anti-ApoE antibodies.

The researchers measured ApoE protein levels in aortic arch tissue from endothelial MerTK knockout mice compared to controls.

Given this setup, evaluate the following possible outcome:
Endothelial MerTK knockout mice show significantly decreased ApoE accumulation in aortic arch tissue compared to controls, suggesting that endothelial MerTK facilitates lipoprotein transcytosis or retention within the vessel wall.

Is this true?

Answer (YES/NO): YES